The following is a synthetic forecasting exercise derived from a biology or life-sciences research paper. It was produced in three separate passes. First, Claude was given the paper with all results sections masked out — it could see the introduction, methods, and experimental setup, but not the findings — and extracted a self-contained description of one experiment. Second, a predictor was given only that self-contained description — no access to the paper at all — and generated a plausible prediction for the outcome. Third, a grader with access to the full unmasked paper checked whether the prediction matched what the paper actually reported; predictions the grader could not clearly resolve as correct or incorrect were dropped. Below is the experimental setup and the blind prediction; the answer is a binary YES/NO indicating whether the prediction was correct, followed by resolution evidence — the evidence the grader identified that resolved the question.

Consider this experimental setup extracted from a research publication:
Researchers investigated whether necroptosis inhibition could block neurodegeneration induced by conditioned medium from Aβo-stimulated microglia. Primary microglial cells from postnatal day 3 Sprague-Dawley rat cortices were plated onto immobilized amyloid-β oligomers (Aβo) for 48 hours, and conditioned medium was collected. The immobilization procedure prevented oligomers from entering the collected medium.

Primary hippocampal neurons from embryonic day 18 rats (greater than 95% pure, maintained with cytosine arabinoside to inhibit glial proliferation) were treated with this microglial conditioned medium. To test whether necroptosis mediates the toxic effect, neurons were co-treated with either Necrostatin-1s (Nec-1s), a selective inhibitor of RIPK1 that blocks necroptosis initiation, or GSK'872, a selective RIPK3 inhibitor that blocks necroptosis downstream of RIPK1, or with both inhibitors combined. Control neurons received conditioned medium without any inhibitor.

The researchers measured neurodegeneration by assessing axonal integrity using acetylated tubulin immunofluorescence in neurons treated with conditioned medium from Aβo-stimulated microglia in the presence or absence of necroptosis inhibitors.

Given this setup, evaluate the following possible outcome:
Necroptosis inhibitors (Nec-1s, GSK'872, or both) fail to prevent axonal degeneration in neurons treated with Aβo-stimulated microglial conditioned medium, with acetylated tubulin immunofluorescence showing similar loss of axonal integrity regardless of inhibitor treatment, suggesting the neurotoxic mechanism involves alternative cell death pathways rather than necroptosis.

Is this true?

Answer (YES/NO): NO